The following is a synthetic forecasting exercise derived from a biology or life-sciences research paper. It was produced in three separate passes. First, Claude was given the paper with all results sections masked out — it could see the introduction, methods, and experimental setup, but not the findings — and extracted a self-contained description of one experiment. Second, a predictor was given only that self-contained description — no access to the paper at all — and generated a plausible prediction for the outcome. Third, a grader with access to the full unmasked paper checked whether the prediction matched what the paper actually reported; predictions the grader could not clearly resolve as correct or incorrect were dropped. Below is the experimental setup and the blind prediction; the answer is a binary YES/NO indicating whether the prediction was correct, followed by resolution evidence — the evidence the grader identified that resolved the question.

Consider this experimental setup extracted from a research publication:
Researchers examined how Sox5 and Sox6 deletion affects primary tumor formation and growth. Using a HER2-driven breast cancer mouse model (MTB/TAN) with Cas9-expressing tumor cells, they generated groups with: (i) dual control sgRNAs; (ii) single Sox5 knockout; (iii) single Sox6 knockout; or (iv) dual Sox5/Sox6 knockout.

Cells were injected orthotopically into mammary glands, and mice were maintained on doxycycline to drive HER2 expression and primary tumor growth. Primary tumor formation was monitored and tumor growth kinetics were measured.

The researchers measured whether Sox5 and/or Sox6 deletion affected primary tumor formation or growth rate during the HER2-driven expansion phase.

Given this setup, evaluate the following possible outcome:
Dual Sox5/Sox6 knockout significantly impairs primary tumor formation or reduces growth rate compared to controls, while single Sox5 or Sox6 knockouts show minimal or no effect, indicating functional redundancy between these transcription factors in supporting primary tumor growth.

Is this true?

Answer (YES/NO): NO